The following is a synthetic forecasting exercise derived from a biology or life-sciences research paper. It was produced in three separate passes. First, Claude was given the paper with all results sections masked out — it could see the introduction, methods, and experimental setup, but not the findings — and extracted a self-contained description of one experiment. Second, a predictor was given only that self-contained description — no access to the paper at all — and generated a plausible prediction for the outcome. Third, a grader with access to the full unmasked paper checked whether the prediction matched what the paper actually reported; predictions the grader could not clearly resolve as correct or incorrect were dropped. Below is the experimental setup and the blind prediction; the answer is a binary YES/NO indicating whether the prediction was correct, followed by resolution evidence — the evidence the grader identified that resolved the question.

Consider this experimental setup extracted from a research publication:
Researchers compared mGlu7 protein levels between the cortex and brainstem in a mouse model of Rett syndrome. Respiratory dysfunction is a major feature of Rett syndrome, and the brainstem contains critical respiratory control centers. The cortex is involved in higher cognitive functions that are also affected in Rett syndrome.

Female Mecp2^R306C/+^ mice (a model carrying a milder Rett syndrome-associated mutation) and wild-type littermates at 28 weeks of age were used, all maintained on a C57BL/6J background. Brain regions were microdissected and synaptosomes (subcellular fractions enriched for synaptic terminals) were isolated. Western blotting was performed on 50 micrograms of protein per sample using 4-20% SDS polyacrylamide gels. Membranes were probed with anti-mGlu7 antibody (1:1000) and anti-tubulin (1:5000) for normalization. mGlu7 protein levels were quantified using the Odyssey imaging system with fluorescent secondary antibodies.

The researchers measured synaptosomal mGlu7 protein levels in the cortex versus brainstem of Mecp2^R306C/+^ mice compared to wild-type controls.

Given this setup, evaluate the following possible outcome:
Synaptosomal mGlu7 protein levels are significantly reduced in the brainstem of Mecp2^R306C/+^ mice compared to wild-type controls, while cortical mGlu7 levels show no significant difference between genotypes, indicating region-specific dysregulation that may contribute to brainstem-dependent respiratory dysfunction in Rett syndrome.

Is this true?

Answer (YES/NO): NO